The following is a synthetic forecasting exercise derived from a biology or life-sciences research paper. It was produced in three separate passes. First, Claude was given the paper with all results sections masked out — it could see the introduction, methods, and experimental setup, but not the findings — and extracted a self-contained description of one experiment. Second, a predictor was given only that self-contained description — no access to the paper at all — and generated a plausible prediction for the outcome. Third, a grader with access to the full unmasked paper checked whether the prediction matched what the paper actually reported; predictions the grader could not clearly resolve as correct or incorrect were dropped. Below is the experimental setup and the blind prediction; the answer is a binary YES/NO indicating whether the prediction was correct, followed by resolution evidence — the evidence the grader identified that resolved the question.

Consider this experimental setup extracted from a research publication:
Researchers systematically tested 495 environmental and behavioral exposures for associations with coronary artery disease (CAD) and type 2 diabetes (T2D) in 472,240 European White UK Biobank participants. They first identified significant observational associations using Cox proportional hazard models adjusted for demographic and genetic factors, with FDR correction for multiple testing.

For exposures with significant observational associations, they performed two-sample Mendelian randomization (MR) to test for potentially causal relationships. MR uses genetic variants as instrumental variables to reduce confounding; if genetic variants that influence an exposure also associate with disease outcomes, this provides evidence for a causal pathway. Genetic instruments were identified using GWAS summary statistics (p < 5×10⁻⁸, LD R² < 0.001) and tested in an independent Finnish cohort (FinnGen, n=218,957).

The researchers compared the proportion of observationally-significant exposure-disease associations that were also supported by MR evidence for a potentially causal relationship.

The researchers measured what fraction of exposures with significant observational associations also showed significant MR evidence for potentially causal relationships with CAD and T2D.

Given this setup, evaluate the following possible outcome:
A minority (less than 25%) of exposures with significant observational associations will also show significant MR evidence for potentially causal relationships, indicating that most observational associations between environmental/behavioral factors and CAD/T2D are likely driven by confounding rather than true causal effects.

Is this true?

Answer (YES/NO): YES